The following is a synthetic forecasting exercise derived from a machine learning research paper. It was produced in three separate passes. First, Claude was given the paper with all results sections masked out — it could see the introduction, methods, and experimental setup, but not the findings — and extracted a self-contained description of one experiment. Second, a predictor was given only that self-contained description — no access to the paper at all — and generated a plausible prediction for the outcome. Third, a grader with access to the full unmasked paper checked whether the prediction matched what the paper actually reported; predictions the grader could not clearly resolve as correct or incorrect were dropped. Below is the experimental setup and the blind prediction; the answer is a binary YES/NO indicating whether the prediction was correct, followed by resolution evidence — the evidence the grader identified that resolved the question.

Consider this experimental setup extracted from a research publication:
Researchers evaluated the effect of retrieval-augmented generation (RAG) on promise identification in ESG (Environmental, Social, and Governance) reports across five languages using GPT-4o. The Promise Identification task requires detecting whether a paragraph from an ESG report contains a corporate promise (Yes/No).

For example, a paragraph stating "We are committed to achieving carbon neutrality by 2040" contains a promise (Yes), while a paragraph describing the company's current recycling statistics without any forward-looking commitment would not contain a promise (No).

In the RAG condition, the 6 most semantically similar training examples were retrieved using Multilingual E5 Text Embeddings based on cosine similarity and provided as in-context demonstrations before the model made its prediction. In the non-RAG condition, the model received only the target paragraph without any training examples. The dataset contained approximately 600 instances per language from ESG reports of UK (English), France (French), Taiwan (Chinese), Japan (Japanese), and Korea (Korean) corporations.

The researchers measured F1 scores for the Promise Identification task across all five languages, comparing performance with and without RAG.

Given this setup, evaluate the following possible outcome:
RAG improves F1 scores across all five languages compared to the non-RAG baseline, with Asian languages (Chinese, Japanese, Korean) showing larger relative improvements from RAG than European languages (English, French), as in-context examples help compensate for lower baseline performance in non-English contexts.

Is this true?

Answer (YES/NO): NO